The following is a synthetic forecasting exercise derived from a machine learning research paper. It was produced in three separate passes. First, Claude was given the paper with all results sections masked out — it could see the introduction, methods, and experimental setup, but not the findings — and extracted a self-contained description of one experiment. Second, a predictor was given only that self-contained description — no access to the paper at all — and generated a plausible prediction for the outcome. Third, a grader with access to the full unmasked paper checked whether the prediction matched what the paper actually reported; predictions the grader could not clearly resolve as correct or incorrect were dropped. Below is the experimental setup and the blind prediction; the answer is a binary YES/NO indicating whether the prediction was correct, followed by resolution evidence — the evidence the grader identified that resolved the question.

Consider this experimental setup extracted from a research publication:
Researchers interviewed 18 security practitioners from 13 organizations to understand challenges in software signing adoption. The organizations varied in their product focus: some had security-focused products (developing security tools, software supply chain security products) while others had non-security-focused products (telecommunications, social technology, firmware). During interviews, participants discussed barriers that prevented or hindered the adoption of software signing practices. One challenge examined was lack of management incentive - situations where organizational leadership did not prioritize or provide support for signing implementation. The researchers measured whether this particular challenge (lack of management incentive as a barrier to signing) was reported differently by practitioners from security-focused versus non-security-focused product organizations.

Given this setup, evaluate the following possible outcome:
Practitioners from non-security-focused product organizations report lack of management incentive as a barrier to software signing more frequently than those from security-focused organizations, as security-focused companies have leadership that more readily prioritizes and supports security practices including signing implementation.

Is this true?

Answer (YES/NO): YES